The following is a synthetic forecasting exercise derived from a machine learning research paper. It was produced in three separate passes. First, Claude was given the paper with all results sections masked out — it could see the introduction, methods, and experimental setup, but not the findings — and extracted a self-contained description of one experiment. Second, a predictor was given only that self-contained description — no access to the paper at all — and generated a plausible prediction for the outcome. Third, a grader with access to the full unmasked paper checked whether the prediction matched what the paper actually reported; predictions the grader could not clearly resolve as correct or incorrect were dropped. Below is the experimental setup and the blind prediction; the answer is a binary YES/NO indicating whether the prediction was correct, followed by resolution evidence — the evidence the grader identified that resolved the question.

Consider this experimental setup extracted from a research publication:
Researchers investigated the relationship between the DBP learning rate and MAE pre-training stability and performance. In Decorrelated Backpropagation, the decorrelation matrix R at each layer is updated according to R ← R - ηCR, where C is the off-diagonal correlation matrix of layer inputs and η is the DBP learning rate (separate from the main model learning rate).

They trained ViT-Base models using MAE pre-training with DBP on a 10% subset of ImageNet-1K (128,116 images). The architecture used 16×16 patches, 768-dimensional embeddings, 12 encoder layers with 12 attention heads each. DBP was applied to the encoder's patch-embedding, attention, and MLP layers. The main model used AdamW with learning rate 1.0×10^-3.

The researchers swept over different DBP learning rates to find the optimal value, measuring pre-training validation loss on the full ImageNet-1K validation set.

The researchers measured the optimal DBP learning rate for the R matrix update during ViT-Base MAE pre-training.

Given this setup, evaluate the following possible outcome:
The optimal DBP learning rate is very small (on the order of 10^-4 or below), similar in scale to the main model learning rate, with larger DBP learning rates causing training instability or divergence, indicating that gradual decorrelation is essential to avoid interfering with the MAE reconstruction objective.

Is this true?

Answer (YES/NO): NO